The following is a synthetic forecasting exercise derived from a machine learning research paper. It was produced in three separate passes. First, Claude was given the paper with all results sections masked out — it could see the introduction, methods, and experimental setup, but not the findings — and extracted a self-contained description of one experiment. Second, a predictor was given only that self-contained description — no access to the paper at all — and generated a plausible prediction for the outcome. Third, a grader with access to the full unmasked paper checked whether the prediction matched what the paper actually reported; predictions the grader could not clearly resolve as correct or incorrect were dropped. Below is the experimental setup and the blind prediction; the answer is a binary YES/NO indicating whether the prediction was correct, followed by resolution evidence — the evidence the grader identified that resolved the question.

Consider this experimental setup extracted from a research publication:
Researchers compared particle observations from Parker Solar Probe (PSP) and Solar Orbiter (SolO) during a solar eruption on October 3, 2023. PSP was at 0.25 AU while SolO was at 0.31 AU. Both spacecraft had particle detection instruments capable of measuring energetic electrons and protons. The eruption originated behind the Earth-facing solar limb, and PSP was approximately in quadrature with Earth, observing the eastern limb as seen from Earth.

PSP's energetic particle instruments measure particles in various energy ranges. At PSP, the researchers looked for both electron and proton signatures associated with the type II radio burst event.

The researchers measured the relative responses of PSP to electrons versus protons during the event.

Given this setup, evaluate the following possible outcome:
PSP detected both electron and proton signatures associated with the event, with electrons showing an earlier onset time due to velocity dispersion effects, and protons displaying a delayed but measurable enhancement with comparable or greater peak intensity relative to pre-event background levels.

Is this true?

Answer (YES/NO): NO